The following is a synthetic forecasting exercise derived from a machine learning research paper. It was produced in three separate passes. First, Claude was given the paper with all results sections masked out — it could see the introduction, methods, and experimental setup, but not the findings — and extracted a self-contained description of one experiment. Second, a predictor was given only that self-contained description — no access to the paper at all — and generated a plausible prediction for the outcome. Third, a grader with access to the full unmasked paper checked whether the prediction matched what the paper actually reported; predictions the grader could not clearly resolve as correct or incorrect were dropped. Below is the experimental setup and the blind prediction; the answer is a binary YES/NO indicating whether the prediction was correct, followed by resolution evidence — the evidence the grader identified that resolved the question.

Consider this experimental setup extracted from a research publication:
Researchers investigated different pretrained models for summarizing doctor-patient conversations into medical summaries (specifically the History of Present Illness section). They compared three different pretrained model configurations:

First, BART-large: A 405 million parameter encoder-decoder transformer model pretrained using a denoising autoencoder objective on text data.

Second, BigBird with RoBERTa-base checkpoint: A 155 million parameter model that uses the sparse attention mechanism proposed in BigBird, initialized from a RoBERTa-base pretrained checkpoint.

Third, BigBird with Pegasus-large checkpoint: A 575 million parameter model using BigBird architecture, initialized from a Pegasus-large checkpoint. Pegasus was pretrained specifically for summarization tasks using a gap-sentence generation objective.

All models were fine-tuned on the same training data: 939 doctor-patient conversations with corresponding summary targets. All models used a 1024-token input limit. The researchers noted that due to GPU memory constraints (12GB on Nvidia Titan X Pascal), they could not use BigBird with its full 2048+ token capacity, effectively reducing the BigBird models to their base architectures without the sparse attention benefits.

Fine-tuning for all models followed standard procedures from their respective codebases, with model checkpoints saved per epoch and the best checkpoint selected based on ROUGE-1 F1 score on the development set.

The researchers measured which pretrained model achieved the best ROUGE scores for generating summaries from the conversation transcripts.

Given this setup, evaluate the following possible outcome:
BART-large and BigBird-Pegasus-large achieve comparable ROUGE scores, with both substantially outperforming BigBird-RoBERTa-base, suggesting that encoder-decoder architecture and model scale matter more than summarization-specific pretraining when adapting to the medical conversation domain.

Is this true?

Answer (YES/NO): NO